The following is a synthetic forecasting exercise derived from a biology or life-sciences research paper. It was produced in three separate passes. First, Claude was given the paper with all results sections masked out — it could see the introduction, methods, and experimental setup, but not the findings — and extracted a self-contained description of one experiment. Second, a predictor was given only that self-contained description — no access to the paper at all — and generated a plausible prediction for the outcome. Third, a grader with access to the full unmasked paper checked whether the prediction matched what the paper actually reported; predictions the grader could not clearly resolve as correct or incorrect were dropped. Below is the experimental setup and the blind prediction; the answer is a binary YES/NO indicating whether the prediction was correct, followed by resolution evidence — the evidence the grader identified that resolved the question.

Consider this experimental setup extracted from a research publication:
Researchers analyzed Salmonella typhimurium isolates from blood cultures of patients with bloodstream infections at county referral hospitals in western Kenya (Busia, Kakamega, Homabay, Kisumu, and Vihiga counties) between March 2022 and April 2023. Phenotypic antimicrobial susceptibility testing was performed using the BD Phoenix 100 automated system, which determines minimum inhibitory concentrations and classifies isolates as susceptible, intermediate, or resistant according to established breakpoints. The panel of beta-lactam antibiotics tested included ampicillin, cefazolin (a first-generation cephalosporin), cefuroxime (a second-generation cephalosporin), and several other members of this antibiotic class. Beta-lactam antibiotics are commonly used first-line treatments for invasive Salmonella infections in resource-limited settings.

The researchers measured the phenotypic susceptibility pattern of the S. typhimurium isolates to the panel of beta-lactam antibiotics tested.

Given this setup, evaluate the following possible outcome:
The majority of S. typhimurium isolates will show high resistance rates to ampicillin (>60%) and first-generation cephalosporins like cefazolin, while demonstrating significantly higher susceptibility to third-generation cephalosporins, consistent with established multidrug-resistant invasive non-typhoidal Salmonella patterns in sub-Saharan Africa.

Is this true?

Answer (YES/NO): YES